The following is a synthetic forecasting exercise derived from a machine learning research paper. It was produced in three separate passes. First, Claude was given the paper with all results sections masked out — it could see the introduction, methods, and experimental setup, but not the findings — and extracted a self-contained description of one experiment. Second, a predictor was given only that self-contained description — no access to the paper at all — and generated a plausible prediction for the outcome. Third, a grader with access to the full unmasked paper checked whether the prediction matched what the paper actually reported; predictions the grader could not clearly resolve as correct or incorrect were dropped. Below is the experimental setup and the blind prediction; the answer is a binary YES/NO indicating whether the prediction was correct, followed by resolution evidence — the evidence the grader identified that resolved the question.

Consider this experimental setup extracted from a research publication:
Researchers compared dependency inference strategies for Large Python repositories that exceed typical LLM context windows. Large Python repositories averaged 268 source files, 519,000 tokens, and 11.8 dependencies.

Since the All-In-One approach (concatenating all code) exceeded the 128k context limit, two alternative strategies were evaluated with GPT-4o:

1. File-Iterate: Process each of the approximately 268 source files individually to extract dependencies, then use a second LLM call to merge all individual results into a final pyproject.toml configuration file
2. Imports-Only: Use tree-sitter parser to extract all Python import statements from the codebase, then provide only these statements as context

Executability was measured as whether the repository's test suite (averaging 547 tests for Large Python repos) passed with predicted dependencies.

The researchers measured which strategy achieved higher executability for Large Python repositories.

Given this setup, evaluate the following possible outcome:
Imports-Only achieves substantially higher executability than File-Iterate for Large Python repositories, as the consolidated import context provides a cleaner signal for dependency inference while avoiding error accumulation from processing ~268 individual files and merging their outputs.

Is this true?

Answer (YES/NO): YES